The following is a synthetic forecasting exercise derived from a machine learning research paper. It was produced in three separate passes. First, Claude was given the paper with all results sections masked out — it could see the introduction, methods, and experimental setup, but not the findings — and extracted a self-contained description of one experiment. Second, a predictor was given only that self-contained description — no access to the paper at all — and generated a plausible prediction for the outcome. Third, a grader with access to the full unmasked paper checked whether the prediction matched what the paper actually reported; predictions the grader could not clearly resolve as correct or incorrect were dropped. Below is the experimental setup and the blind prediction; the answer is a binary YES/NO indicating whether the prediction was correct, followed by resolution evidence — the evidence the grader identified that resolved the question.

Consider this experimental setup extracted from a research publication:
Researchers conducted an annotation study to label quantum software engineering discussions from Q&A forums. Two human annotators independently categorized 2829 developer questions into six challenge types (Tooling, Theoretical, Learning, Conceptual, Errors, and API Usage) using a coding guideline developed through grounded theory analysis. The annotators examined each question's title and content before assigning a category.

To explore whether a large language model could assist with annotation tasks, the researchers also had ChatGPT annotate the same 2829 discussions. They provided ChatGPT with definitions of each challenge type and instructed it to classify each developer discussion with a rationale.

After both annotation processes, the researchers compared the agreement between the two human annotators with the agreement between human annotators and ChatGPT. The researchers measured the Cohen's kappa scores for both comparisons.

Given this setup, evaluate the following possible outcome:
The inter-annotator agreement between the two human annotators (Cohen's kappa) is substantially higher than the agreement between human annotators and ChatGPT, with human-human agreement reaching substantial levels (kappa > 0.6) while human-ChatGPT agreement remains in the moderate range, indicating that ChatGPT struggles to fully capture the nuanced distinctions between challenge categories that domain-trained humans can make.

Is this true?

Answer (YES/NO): NO